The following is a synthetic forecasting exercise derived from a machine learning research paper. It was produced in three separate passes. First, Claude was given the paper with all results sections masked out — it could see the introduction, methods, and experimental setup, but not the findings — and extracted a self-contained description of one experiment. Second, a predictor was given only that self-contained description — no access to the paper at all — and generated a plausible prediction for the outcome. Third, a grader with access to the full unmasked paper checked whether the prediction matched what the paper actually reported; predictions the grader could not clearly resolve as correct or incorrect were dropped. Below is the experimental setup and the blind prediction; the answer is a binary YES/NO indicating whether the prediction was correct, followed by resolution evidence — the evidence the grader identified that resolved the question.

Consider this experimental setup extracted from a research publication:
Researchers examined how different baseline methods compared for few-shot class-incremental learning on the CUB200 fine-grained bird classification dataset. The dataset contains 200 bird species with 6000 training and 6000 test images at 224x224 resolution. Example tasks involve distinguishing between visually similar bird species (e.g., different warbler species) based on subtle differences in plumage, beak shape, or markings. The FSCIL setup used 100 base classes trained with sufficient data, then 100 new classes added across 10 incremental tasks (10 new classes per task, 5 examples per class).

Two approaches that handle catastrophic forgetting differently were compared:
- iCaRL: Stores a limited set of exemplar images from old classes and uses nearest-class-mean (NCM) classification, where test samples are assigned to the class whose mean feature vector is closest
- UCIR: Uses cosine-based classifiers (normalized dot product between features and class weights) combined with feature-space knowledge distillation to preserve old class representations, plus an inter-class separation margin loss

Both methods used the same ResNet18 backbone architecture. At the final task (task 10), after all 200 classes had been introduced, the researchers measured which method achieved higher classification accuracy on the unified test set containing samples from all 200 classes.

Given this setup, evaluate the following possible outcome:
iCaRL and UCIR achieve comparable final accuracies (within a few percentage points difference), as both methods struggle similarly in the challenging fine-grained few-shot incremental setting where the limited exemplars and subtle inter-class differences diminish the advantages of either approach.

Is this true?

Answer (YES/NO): YES